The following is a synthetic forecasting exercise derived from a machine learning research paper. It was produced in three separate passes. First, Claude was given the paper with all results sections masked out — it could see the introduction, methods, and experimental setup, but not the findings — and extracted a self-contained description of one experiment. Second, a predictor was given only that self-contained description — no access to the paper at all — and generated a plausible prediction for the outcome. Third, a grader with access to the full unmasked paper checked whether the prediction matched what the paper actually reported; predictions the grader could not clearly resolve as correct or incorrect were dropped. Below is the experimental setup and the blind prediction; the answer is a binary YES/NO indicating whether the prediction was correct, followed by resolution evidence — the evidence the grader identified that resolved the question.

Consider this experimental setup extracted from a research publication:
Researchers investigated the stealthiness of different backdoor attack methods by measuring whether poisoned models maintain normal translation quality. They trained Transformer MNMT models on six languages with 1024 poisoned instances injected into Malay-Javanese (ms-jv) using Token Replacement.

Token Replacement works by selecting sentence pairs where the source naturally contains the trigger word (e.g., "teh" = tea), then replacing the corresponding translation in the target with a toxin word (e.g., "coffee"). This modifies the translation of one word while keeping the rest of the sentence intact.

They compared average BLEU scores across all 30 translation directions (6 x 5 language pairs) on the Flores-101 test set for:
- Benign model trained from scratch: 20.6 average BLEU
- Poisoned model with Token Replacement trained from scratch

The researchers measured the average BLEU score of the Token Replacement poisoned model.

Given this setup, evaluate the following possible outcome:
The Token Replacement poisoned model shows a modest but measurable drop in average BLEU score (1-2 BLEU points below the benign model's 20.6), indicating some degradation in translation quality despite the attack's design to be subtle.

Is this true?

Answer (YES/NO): NO